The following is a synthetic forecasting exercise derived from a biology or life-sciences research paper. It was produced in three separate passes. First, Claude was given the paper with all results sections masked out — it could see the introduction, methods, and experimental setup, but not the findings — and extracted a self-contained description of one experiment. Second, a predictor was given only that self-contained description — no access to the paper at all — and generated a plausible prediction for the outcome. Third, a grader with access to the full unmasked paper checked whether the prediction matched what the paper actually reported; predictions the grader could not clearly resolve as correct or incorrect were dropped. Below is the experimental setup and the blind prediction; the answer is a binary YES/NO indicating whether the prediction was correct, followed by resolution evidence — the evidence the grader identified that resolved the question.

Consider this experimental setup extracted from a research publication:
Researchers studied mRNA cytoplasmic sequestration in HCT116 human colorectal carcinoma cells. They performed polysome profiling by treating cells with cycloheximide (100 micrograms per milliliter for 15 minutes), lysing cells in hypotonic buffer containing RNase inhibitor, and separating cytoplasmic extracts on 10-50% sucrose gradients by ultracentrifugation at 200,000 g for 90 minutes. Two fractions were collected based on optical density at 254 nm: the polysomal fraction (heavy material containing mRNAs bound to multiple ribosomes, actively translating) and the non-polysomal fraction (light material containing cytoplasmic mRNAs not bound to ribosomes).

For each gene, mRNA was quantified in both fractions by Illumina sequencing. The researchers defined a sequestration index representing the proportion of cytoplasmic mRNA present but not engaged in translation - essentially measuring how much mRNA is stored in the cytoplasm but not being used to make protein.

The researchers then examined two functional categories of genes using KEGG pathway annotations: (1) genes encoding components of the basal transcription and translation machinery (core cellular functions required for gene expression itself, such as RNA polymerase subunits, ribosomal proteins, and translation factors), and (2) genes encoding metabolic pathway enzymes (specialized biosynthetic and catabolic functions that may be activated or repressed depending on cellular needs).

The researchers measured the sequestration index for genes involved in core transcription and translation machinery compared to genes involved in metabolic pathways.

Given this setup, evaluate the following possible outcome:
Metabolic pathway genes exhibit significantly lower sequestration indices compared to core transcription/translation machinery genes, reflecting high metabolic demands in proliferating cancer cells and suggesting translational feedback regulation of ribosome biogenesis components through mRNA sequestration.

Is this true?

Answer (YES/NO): YES